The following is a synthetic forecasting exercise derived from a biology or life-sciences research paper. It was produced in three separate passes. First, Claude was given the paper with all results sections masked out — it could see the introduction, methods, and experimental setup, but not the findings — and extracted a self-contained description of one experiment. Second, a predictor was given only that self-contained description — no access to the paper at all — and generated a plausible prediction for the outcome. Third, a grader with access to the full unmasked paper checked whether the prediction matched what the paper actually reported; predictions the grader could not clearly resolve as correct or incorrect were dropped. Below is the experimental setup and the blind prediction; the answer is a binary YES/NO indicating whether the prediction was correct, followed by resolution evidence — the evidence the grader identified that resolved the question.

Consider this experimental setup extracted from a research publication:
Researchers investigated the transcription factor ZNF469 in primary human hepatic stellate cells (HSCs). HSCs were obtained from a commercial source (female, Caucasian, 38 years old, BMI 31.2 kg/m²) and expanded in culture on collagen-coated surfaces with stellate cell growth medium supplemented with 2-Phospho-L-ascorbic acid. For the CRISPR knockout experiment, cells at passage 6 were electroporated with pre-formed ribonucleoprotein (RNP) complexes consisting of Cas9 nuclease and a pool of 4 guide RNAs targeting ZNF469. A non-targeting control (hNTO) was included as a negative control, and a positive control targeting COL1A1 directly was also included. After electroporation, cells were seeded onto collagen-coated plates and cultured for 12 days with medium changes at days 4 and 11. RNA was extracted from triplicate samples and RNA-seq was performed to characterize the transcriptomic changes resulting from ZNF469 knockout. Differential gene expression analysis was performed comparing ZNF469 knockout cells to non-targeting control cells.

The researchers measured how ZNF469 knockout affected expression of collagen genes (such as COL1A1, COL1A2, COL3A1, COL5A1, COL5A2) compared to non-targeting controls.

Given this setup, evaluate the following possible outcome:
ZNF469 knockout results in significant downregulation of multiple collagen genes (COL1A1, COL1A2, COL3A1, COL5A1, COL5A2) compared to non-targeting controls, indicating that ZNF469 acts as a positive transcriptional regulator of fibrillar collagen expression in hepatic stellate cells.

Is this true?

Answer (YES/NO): YES